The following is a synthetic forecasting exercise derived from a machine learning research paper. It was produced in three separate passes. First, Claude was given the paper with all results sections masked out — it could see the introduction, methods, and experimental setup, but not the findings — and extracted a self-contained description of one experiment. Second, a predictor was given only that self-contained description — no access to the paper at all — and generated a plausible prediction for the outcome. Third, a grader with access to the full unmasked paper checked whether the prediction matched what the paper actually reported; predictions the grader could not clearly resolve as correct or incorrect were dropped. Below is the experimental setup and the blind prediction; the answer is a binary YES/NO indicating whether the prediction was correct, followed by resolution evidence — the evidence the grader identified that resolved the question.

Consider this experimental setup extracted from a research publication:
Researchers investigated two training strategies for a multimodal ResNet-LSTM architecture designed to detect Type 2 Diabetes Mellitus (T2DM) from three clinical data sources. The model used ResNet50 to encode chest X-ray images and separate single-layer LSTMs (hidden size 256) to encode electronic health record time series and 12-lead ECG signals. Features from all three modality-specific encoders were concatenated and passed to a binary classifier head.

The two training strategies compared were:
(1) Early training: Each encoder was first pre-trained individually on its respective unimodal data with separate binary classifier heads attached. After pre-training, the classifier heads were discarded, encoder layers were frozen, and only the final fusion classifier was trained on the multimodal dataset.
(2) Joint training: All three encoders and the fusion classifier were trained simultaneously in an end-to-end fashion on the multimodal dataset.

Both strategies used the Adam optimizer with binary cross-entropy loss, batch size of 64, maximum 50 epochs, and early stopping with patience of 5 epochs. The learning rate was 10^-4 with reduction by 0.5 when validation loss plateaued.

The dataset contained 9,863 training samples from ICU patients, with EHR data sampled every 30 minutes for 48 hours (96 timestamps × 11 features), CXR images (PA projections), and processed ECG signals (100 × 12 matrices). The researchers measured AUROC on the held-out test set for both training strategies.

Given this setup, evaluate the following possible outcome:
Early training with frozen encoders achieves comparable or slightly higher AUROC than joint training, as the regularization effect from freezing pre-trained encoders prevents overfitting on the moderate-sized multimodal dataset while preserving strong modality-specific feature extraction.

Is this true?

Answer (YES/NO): NO